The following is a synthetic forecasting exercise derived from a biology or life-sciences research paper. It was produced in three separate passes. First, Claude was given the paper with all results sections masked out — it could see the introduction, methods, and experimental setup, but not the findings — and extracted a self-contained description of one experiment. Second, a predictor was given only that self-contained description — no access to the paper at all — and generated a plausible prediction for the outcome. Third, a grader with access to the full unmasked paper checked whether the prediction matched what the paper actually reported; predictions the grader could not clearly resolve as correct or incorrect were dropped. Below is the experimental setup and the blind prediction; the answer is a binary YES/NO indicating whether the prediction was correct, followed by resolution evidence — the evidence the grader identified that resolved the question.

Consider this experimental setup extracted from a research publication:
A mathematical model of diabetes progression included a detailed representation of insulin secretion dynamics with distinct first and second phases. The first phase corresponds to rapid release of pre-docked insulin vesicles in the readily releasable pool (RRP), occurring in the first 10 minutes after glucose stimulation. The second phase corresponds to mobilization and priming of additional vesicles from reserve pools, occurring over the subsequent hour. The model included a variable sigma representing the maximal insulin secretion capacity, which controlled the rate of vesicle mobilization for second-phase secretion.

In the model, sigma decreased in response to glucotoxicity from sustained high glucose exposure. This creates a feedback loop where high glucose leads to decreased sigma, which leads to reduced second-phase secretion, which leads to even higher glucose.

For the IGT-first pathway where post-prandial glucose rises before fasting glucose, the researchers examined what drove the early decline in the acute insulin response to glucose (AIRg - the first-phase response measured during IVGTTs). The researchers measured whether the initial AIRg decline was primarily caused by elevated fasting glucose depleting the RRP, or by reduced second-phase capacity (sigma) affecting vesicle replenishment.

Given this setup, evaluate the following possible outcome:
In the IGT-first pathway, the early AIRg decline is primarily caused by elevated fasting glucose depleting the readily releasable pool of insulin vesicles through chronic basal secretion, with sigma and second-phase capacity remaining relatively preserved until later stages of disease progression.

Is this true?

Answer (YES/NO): NO